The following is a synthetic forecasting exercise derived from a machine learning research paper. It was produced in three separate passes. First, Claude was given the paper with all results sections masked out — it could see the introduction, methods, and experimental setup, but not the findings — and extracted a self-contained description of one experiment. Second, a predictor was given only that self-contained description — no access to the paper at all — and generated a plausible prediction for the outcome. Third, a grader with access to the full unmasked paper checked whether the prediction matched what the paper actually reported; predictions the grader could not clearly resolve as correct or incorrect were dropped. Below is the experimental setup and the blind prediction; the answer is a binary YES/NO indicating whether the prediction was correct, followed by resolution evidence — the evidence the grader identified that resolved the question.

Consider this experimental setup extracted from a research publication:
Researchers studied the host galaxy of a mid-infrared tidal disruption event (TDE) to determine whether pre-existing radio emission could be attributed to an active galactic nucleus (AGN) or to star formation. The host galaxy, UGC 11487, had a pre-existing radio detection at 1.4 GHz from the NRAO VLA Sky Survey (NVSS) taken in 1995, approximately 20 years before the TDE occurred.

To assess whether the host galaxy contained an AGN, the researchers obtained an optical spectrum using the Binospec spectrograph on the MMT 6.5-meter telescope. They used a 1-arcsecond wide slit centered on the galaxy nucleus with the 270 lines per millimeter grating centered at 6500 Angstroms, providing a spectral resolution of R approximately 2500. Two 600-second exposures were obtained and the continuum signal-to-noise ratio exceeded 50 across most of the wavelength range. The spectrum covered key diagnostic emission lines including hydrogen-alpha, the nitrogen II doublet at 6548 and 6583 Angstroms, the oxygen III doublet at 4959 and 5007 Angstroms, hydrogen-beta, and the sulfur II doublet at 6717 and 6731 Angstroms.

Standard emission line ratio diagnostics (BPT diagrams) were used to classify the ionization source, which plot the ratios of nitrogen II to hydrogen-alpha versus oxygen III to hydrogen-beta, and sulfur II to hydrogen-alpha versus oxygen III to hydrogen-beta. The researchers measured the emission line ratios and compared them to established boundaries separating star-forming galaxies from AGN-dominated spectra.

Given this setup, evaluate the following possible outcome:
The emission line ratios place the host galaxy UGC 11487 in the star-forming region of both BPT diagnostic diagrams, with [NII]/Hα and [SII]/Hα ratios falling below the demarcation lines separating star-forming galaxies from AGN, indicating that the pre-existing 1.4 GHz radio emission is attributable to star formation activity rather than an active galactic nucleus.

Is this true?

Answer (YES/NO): YES